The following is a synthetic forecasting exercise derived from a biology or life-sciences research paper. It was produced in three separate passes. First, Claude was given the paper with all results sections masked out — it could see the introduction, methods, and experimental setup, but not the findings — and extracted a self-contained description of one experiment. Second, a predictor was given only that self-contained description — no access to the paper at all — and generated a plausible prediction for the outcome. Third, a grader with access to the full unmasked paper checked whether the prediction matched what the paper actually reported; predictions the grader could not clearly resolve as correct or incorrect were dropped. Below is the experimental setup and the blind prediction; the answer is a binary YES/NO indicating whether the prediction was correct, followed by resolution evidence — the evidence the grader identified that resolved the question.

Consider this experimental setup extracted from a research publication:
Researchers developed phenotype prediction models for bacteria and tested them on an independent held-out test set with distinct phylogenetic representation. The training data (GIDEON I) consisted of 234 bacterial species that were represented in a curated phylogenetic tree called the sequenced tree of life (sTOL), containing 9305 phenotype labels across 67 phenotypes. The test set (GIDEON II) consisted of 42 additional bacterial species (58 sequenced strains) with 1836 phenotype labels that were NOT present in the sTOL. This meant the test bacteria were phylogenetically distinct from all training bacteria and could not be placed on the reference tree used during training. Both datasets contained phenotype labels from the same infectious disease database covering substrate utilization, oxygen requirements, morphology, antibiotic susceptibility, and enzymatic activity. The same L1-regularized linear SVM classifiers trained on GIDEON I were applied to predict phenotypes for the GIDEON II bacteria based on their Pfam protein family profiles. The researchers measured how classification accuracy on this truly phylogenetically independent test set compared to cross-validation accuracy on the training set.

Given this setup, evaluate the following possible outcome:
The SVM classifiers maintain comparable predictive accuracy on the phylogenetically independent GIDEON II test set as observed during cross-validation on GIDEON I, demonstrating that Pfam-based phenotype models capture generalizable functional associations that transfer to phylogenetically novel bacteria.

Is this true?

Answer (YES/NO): YES